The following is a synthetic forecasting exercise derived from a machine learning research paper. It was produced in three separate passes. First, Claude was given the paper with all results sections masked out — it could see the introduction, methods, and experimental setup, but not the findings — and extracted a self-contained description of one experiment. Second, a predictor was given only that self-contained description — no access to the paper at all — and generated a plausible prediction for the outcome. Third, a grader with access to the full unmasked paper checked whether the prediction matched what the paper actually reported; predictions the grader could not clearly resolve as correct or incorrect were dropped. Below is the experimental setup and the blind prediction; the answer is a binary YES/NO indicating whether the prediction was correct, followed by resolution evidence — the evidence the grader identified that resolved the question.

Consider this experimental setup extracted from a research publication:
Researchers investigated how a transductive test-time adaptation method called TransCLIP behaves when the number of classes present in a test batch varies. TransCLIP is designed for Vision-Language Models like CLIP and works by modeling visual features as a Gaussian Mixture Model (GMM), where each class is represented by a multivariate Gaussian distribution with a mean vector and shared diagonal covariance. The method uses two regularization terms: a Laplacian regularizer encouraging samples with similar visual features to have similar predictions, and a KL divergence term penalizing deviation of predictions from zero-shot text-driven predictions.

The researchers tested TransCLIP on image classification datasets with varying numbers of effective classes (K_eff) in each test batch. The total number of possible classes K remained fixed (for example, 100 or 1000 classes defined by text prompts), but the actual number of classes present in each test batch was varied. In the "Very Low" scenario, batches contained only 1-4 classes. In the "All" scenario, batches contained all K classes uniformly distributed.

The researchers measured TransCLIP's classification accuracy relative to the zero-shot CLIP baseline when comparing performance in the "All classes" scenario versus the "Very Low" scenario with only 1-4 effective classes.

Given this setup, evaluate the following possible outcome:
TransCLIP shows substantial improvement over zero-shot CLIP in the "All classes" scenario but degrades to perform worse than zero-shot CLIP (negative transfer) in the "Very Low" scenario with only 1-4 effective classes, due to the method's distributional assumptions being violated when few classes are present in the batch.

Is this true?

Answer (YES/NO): YES